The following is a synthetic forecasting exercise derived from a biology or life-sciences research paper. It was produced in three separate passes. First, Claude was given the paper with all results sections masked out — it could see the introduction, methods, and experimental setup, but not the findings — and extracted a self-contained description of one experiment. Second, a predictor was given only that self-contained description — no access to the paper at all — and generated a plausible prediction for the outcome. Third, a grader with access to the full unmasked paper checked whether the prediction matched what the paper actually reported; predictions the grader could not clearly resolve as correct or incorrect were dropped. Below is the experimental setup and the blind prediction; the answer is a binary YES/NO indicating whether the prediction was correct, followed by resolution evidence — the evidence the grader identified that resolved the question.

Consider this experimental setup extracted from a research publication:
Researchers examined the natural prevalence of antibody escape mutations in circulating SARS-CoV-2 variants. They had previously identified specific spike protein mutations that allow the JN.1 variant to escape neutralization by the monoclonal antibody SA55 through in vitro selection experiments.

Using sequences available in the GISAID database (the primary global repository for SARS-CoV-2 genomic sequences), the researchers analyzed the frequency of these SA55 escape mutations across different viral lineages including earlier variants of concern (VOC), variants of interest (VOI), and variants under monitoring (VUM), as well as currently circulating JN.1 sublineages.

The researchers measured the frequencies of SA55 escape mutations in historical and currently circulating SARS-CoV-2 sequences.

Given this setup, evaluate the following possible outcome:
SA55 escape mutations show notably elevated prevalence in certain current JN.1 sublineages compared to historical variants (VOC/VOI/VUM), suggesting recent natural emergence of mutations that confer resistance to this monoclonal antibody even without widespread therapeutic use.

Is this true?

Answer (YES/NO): NO